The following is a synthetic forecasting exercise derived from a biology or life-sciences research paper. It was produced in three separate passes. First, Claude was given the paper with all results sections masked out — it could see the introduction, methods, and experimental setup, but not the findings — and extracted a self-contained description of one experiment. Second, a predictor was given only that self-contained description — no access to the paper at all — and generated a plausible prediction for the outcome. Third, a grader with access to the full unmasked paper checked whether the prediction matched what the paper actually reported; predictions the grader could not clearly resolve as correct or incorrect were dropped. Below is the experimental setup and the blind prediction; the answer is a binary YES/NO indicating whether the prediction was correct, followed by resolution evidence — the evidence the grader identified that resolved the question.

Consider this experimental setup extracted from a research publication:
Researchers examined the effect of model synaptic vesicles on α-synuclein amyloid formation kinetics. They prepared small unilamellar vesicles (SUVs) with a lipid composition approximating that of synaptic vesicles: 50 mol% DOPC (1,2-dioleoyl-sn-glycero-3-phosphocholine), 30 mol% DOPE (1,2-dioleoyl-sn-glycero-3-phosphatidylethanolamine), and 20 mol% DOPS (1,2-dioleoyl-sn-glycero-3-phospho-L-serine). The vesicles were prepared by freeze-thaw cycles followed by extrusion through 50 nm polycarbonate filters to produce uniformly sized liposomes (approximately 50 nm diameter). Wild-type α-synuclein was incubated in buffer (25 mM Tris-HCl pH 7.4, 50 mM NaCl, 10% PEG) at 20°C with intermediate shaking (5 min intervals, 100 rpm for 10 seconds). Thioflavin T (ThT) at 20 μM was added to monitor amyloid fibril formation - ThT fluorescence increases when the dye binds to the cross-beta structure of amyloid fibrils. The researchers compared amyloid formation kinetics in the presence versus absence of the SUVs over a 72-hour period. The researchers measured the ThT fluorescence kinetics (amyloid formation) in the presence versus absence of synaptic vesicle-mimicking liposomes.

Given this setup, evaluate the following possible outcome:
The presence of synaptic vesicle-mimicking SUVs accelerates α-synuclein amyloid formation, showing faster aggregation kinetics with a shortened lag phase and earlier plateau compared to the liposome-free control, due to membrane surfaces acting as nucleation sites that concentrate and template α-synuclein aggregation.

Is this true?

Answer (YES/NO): NO